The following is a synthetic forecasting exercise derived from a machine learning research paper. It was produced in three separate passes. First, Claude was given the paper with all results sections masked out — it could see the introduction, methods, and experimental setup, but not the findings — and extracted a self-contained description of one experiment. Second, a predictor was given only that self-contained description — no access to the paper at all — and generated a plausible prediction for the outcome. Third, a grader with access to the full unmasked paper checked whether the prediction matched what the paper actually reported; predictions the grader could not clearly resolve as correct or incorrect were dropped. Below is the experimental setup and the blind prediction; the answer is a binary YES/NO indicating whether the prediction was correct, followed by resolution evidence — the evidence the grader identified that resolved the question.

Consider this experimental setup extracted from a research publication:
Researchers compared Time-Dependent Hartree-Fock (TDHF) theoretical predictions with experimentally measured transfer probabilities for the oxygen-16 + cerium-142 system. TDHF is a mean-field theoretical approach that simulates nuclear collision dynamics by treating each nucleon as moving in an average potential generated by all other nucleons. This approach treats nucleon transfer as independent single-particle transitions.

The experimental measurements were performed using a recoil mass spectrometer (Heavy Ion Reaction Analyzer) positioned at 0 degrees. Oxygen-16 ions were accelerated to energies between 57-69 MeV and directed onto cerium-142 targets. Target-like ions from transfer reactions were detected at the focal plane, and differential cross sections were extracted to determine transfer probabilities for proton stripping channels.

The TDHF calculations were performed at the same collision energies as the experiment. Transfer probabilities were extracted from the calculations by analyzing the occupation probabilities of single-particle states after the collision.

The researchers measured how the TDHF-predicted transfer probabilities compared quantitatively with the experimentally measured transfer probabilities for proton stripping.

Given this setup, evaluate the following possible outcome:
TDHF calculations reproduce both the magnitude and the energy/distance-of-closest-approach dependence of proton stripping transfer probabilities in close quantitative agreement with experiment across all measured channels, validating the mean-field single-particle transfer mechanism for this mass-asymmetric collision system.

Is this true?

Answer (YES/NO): NO